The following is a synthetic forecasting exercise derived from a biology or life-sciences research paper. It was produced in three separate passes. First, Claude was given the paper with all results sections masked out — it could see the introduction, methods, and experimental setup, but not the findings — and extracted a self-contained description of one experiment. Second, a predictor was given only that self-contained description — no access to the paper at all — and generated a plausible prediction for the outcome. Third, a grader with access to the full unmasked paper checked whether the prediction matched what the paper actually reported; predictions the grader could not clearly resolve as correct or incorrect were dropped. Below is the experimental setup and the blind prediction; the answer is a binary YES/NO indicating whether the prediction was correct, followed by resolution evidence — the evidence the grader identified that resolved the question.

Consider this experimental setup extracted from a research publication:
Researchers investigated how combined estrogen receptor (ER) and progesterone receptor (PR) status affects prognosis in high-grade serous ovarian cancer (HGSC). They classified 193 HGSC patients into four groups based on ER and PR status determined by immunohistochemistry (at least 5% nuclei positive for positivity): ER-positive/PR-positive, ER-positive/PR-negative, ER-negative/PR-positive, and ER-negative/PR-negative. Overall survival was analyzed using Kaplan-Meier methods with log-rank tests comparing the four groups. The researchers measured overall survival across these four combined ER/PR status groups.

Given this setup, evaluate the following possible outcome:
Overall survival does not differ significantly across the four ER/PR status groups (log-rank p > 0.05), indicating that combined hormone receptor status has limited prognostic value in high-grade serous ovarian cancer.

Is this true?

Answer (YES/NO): NO